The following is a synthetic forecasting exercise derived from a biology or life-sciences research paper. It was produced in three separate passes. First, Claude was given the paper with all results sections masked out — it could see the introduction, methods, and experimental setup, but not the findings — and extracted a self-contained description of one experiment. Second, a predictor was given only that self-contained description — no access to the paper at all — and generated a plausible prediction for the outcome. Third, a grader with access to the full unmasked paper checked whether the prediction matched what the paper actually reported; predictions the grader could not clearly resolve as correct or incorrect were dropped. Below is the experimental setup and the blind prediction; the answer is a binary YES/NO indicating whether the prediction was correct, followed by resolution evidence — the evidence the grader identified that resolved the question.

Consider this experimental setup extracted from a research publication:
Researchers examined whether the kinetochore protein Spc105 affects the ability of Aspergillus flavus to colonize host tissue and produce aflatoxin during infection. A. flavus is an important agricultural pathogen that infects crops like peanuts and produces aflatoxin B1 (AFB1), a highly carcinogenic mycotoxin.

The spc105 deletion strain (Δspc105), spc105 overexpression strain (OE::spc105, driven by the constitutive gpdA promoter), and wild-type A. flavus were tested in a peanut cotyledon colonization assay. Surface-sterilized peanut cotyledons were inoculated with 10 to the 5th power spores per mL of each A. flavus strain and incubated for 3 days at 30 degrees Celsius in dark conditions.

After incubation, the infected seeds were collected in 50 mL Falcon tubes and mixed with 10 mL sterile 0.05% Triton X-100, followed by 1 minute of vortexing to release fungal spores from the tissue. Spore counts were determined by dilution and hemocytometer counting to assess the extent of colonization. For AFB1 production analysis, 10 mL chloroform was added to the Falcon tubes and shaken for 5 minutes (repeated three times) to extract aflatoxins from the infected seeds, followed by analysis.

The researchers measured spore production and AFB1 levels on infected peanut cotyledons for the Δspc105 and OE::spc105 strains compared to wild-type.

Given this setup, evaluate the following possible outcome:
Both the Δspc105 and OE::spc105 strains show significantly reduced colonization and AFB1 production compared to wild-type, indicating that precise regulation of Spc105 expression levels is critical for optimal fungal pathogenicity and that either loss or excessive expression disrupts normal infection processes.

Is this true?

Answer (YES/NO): NO